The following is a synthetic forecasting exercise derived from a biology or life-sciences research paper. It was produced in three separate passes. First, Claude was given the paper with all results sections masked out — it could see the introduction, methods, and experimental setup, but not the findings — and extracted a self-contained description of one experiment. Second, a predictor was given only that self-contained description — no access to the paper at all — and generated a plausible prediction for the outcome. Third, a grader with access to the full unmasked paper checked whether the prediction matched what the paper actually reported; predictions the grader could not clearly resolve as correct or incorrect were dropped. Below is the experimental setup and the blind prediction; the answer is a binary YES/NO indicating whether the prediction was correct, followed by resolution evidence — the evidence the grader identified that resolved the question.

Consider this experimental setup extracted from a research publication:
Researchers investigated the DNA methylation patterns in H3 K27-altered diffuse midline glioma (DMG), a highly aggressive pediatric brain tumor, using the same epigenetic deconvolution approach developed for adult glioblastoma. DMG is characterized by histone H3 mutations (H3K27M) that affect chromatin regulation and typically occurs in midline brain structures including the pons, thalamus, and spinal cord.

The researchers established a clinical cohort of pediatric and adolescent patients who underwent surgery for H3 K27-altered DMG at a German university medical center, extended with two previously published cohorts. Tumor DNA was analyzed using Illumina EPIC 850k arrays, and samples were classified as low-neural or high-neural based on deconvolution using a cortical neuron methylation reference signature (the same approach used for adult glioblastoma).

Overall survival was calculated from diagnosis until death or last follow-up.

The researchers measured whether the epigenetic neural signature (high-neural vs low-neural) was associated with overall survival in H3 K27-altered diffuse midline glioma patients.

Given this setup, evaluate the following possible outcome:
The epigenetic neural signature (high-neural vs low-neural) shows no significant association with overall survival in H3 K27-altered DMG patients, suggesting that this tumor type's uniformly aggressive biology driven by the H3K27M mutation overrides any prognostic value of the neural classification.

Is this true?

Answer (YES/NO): NO